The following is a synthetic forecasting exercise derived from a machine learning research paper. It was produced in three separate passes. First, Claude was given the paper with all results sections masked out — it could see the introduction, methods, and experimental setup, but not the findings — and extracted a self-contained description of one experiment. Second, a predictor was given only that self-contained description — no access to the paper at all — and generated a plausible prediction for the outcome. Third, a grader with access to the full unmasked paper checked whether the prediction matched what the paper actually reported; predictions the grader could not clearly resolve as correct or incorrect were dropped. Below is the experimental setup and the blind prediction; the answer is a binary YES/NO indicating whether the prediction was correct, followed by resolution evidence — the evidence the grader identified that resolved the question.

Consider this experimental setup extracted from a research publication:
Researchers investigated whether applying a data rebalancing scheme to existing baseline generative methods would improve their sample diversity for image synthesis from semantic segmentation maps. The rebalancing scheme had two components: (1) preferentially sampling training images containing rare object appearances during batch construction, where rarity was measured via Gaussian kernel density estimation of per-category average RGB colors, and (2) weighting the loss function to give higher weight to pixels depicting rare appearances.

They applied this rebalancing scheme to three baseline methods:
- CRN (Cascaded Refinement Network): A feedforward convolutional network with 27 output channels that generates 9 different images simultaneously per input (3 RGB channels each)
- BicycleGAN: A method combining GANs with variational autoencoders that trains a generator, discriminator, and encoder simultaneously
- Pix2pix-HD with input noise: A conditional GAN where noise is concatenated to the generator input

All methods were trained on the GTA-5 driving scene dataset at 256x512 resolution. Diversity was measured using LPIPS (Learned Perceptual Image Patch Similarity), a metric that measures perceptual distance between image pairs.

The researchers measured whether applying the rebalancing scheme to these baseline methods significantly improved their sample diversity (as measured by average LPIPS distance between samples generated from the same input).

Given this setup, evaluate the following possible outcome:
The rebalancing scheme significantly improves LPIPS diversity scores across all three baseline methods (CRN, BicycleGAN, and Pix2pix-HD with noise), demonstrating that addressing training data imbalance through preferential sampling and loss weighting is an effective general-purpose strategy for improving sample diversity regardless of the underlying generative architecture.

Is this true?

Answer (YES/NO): NO